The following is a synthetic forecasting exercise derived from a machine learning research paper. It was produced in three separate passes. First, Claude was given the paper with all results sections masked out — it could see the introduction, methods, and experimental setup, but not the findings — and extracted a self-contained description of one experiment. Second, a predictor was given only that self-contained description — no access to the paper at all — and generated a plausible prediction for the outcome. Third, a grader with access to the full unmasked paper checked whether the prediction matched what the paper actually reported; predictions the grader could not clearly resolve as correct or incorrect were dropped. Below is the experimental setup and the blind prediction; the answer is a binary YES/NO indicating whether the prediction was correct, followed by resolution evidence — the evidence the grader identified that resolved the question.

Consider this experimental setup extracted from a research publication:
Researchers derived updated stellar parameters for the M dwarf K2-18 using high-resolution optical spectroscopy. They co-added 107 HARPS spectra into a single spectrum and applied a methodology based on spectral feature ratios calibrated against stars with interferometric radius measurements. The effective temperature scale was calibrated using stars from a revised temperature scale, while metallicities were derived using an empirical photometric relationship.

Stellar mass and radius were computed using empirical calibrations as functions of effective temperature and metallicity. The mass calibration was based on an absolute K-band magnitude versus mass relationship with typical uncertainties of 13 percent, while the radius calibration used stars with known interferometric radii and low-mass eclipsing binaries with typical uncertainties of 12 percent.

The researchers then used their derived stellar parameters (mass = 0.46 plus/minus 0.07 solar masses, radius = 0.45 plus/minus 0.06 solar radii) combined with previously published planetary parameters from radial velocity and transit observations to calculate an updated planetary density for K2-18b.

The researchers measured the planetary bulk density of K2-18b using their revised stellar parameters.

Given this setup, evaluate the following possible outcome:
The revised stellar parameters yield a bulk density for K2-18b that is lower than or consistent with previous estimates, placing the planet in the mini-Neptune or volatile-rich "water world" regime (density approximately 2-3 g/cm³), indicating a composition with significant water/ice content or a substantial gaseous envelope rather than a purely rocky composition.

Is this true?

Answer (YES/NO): NO